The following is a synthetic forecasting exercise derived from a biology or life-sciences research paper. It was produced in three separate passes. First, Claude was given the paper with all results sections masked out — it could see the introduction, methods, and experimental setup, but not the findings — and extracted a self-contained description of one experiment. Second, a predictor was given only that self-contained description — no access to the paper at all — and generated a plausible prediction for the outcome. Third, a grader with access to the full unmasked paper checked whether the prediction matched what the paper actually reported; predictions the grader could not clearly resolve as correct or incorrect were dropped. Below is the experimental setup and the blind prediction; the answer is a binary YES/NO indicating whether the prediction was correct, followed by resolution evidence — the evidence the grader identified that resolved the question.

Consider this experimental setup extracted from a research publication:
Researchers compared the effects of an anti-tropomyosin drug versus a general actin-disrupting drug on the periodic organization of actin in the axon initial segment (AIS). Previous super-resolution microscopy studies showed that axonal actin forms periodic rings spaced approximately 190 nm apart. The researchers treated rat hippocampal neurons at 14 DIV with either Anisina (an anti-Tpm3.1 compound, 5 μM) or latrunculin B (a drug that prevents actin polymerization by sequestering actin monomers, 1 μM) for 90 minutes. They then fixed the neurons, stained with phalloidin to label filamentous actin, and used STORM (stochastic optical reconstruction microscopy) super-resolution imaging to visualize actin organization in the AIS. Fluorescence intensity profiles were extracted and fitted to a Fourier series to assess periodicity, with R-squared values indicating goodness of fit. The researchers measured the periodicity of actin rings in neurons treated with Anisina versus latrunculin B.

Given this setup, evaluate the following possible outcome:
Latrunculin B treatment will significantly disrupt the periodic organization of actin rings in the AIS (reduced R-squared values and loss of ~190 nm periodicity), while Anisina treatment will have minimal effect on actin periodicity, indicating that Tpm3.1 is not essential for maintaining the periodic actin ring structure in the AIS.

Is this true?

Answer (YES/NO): NO